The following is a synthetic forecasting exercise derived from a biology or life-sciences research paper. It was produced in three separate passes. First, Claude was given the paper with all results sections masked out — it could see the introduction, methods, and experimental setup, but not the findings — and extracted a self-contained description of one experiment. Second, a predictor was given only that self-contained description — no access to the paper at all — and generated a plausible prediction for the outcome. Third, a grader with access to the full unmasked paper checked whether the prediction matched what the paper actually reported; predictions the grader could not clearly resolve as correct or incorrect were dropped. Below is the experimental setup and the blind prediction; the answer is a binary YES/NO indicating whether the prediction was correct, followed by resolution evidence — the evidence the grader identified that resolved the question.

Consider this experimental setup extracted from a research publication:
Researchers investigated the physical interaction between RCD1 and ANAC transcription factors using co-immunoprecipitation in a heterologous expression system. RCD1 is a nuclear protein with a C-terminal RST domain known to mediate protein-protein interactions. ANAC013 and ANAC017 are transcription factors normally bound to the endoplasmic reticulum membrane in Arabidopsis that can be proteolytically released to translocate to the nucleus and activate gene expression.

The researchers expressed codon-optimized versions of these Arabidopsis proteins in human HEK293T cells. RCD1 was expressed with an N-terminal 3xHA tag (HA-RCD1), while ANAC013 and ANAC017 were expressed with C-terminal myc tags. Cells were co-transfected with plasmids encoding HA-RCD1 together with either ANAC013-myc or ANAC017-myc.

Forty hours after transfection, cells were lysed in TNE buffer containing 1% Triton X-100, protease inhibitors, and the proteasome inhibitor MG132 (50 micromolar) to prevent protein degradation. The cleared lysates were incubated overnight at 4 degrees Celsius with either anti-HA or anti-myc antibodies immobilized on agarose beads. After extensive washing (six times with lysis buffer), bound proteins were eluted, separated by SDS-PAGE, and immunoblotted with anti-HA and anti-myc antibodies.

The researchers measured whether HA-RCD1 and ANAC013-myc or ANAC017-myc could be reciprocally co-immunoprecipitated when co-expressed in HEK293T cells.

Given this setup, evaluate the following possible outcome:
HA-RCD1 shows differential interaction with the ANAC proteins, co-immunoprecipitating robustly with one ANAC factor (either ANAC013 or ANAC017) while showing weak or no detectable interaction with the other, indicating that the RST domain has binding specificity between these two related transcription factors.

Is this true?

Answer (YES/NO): NO